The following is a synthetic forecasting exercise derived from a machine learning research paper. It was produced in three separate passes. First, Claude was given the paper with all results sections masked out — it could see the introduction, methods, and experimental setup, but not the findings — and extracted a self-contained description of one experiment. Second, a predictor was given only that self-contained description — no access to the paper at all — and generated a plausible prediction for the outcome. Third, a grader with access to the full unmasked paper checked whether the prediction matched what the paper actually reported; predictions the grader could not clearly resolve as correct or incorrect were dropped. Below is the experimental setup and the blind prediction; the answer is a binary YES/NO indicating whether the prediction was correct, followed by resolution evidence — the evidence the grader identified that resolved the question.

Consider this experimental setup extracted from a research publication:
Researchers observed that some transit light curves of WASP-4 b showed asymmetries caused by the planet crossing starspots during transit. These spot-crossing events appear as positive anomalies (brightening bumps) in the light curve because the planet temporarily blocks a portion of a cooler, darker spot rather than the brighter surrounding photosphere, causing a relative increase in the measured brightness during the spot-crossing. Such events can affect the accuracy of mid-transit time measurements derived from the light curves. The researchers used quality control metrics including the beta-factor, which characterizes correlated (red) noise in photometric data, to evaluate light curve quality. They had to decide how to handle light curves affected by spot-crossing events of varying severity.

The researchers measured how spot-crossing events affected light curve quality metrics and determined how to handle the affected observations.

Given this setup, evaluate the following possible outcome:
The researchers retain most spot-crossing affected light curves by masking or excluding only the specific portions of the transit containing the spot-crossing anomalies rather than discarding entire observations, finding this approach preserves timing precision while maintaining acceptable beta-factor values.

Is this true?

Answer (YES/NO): NO